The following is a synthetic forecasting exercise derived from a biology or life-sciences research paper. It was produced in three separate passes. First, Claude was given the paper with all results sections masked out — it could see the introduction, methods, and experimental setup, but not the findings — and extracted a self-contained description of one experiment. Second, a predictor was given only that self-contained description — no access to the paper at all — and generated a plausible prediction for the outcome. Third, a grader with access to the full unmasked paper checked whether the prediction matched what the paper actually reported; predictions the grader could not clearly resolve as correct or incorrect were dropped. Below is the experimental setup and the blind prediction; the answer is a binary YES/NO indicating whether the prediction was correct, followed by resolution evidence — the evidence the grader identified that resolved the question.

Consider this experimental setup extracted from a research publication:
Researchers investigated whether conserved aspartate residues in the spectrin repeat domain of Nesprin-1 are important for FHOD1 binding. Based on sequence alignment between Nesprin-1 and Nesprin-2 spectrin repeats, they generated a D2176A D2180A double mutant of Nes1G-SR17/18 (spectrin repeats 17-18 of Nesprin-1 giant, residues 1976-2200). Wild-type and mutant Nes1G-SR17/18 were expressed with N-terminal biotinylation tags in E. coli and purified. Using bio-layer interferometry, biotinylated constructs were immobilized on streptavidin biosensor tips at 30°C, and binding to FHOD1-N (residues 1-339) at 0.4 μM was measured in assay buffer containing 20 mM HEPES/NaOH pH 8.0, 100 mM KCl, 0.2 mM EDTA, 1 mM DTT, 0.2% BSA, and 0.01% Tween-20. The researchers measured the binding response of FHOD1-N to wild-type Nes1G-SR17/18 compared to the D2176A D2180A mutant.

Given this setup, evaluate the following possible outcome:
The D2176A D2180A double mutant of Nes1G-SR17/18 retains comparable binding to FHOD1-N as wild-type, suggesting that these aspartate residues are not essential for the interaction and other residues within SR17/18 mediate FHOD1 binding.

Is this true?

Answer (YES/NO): NO